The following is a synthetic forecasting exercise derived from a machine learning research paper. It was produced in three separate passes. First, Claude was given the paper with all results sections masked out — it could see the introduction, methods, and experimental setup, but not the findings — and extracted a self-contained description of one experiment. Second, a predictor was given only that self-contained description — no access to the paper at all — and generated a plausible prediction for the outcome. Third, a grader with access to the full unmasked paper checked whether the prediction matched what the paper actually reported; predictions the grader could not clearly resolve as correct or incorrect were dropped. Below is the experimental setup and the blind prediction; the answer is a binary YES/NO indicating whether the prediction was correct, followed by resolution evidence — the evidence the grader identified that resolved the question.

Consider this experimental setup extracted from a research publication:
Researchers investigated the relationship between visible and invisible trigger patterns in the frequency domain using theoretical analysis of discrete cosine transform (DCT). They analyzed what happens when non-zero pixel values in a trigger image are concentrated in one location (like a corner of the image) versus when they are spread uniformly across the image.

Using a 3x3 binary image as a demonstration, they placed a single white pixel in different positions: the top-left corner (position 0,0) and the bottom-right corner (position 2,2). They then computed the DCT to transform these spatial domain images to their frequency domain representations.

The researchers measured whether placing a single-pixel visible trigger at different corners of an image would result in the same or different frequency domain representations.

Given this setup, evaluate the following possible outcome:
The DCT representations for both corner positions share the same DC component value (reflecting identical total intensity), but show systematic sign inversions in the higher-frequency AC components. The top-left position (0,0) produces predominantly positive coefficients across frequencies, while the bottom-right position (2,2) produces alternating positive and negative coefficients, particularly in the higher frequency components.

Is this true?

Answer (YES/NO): NO